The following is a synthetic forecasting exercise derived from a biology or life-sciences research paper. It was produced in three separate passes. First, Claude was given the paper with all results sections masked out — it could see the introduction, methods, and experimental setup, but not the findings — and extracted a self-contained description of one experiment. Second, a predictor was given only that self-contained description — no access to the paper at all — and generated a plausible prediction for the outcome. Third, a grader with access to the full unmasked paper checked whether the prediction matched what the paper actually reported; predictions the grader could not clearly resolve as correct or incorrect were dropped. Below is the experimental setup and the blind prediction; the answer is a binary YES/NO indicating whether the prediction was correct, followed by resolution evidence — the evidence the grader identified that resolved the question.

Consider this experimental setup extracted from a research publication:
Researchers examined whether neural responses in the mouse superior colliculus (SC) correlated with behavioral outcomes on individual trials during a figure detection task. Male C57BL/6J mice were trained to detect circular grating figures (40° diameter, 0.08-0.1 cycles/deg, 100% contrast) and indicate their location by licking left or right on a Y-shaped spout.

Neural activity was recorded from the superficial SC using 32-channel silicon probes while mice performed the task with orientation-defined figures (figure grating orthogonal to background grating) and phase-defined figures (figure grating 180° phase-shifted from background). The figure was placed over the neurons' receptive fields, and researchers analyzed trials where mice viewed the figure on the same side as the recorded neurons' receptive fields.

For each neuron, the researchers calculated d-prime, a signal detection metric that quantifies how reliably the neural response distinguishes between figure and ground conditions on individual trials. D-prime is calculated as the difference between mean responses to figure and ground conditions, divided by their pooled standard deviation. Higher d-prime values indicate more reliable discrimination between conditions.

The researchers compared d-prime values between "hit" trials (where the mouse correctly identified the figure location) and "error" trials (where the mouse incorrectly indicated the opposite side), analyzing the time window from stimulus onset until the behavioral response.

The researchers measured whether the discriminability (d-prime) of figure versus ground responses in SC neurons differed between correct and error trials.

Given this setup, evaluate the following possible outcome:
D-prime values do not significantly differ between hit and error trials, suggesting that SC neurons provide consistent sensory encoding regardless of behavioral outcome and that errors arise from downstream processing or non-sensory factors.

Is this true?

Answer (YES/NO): NO